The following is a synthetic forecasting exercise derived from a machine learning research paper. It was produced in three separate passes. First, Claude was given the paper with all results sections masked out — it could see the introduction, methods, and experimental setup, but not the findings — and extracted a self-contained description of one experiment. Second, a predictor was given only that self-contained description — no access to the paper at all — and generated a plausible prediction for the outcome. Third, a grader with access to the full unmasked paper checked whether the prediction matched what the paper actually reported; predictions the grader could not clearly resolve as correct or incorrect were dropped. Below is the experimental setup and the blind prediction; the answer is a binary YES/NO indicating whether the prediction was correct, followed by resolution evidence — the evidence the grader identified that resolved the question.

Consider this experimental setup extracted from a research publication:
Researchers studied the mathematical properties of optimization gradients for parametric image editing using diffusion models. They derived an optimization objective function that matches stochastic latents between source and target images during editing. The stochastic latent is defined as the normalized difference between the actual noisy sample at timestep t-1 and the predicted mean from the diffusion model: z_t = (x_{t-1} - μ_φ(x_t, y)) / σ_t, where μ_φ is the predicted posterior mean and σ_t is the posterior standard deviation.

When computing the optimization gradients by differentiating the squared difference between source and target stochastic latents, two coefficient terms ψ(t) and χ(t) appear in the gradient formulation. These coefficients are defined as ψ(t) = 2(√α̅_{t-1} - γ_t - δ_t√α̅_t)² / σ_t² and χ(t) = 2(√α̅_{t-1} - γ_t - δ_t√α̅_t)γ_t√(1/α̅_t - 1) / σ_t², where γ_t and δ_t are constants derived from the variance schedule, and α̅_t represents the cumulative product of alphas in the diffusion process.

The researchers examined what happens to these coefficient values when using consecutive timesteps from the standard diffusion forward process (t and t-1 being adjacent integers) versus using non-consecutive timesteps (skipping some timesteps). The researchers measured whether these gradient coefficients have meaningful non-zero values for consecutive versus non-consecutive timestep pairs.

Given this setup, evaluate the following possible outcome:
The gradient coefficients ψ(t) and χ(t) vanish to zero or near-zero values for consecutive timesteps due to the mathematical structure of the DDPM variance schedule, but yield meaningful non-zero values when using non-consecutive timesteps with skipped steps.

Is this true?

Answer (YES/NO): YES